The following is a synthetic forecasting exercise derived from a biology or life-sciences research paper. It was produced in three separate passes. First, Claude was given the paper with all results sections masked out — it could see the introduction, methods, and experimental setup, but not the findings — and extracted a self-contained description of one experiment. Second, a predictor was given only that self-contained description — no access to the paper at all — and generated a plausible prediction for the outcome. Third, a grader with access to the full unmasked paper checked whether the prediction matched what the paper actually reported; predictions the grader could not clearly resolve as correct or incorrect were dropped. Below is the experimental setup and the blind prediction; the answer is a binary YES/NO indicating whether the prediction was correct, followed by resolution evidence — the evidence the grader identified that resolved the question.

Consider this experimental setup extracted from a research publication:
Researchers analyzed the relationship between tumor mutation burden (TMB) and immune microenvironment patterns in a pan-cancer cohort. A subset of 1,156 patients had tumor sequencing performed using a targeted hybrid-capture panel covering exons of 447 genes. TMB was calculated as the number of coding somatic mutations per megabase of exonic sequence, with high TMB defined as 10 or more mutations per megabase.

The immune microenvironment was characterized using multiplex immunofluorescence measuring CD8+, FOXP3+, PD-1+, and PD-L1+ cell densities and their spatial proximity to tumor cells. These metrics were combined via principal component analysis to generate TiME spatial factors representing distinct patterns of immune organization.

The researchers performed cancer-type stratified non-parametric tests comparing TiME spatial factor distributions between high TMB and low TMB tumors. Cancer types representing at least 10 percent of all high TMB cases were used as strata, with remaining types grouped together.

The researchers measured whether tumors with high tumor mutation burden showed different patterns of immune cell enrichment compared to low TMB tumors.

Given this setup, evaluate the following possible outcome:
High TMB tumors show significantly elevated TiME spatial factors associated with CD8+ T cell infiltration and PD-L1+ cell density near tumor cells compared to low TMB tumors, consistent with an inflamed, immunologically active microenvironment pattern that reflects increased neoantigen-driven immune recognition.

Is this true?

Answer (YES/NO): NO